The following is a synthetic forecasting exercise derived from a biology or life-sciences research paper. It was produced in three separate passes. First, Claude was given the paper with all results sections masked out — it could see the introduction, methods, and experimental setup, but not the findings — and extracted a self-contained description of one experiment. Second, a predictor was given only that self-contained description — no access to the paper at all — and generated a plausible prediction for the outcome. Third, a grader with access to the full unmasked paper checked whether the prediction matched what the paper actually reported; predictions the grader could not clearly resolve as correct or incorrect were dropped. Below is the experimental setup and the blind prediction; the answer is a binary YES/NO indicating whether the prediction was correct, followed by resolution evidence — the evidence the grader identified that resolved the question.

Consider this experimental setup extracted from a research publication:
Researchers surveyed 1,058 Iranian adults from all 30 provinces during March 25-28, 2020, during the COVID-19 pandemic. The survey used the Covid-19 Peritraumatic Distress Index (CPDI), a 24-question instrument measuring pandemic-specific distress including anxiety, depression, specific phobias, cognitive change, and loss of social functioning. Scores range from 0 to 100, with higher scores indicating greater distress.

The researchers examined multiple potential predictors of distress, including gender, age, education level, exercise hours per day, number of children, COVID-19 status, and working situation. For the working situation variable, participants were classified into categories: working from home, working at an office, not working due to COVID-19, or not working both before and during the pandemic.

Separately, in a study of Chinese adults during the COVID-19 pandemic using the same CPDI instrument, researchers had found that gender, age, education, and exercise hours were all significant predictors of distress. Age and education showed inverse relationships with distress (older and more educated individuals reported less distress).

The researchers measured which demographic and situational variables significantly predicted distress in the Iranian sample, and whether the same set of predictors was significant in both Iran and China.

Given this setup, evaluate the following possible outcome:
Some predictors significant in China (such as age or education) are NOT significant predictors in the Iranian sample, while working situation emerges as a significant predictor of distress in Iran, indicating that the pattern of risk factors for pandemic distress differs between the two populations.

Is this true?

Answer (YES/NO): YES